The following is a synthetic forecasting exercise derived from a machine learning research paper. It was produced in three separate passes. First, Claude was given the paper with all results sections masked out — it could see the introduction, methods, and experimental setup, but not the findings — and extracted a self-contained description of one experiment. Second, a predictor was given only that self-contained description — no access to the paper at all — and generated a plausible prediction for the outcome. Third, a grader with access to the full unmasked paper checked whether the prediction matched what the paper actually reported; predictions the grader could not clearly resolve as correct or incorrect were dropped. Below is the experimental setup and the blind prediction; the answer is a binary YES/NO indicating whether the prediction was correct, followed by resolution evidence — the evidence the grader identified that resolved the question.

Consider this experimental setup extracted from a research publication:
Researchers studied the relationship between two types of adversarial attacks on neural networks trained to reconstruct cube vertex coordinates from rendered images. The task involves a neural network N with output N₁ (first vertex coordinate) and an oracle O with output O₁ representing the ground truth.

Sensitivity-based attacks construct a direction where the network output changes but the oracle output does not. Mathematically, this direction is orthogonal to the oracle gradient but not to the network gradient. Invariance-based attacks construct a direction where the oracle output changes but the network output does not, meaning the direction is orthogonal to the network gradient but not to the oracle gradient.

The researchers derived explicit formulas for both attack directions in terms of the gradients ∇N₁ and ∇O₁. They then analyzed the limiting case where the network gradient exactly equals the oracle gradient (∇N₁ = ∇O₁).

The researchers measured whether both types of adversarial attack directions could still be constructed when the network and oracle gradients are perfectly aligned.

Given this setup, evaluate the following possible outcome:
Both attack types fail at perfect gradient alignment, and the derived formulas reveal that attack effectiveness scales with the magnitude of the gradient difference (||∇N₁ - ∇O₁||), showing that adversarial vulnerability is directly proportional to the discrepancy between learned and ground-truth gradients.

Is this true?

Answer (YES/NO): NO